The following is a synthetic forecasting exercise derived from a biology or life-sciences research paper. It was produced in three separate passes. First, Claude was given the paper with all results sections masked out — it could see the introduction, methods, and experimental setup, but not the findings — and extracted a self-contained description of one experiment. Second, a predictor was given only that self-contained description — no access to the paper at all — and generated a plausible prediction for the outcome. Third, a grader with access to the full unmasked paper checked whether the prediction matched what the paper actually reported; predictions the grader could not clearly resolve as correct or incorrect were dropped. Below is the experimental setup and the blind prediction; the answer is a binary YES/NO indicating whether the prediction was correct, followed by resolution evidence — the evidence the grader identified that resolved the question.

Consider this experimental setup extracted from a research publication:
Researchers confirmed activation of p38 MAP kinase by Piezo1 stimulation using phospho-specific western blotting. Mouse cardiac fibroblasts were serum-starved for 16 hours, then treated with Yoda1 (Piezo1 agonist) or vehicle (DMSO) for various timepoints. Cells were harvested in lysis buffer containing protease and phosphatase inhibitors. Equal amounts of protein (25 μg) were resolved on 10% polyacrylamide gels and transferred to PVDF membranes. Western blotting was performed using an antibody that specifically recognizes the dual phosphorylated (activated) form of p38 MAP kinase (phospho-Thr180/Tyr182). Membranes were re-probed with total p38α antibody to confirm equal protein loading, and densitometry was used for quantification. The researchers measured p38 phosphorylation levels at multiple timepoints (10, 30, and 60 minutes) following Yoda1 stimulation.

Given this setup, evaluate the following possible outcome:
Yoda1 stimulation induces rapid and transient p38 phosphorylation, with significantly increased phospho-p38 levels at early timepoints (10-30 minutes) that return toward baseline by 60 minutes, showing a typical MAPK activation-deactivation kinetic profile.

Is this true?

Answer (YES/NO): NO